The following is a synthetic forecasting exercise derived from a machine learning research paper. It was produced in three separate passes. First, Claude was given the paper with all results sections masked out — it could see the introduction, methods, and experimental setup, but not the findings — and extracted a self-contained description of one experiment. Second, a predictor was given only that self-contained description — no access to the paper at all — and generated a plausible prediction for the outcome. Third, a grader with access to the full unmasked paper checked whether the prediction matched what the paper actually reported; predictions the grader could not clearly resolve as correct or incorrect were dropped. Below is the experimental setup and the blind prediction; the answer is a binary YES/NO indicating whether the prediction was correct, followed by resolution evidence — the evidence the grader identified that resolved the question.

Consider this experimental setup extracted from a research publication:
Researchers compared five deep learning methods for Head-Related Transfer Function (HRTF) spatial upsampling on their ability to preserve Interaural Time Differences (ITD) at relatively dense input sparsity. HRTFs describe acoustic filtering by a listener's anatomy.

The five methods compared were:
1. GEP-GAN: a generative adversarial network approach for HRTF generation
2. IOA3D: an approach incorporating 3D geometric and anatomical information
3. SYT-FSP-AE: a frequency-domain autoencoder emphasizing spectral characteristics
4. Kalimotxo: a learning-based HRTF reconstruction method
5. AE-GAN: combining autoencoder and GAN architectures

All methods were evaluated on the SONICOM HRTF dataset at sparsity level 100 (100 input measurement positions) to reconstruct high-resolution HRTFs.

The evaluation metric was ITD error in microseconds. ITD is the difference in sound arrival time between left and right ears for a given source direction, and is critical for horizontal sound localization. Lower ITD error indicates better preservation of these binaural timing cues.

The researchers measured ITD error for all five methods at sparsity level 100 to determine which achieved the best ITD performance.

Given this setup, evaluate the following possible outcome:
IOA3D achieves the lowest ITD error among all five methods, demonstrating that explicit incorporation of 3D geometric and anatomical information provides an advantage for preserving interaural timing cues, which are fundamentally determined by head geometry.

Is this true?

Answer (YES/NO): YES